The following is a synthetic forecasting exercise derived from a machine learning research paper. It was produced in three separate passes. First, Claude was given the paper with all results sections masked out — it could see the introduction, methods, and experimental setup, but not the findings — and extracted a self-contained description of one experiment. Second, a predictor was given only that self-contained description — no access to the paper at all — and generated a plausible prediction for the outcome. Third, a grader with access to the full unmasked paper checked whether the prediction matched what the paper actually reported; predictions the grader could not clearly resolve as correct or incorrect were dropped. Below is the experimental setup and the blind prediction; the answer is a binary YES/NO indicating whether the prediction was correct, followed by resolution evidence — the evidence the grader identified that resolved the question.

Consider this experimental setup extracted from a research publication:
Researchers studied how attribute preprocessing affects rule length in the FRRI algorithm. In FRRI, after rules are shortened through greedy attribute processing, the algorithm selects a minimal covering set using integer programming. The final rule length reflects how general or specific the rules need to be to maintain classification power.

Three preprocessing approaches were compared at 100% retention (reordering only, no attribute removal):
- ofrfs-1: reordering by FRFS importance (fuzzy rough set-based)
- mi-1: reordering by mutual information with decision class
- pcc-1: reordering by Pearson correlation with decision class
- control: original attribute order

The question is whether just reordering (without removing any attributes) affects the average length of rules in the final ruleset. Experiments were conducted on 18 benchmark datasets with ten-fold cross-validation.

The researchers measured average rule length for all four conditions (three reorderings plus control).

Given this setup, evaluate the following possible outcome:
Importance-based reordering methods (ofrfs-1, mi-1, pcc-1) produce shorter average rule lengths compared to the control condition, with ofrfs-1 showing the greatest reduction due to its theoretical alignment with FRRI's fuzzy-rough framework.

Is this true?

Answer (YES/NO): NO